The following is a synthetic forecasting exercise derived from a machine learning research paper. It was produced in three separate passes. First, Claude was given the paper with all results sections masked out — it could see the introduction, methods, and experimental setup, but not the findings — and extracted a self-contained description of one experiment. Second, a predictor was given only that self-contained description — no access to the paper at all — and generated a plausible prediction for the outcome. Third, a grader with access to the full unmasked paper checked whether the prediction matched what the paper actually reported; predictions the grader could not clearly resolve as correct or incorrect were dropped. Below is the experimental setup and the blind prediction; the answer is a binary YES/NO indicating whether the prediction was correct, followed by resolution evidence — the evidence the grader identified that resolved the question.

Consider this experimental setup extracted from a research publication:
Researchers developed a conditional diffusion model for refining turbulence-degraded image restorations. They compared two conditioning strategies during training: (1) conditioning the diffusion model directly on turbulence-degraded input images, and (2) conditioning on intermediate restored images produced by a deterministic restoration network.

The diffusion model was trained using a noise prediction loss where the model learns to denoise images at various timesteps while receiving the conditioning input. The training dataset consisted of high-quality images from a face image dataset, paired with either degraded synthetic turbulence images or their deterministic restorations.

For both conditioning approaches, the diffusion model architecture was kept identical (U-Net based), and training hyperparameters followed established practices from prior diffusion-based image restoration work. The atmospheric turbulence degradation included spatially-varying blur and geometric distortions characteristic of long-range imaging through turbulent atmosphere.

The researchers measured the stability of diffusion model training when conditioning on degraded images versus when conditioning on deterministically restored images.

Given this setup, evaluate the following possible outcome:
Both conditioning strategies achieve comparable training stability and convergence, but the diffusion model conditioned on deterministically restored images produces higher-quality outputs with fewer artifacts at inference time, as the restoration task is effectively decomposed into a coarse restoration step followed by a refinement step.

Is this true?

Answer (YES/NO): NO